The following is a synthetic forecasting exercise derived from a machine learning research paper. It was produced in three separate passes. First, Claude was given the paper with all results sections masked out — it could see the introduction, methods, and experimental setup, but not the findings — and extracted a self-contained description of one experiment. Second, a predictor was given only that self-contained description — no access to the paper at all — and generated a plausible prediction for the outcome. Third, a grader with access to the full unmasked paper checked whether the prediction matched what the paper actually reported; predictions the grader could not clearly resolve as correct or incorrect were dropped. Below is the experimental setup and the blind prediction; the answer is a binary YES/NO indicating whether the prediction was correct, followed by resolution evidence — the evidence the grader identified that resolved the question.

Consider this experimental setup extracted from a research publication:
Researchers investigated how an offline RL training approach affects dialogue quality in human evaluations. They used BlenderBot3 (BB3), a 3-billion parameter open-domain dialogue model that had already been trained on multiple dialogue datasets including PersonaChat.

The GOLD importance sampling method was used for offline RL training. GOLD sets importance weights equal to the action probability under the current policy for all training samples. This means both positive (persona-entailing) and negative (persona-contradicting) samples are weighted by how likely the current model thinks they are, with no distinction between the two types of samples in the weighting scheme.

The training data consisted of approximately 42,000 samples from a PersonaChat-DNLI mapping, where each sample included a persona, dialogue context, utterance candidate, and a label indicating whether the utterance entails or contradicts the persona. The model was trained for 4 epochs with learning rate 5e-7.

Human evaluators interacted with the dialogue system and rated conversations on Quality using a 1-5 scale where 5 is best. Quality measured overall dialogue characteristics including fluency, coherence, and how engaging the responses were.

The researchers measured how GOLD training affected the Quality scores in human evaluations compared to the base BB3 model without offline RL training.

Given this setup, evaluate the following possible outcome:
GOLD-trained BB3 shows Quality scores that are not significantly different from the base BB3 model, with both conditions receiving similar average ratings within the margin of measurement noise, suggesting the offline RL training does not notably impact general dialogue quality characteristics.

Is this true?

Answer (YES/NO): NO